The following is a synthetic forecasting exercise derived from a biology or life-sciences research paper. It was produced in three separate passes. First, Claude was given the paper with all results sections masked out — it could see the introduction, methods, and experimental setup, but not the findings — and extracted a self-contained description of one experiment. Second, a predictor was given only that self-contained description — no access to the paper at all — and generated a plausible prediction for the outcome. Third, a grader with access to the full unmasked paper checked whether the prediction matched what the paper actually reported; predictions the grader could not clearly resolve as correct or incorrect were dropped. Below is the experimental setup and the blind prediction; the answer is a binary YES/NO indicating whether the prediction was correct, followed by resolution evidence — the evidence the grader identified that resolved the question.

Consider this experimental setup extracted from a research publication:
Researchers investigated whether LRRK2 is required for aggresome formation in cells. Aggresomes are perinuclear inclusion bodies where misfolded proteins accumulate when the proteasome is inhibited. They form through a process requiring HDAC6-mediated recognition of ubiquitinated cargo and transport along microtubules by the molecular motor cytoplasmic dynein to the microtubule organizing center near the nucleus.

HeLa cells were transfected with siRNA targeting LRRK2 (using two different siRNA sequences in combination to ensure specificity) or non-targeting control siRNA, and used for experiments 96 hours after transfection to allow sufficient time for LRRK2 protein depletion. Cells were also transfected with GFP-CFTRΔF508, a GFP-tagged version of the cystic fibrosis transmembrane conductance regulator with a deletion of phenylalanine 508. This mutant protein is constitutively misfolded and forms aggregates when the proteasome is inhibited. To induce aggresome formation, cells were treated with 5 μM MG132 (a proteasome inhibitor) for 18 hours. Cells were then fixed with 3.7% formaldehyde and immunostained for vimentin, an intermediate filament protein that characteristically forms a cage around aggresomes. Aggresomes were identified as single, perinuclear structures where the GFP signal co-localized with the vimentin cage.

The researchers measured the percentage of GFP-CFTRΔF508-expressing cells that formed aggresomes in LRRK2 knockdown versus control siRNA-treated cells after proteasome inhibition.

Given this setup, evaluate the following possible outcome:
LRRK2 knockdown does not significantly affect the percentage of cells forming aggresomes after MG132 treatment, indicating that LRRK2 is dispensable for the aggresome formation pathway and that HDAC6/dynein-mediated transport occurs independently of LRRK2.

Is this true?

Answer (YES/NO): NO